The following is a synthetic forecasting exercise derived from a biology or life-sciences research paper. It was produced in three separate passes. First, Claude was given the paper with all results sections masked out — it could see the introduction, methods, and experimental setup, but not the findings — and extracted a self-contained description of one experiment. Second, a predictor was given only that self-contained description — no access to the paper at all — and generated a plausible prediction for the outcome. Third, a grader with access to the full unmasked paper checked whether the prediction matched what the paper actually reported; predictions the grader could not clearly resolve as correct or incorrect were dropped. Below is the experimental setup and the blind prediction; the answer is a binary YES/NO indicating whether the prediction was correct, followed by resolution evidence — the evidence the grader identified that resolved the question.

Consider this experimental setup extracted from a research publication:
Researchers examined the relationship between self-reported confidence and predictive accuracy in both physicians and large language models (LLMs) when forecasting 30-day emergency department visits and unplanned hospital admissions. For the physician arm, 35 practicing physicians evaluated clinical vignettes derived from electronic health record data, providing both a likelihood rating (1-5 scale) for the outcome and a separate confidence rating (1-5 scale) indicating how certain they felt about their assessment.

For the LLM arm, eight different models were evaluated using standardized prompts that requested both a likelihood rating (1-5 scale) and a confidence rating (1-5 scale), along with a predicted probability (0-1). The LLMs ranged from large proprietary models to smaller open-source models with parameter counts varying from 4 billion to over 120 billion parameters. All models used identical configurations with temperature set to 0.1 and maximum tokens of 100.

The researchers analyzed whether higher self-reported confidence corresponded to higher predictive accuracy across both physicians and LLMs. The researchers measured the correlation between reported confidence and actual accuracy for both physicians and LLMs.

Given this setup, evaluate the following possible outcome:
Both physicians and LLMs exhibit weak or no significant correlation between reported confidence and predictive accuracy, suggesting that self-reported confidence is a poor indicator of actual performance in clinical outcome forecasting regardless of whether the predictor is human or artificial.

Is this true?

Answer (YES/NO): NO